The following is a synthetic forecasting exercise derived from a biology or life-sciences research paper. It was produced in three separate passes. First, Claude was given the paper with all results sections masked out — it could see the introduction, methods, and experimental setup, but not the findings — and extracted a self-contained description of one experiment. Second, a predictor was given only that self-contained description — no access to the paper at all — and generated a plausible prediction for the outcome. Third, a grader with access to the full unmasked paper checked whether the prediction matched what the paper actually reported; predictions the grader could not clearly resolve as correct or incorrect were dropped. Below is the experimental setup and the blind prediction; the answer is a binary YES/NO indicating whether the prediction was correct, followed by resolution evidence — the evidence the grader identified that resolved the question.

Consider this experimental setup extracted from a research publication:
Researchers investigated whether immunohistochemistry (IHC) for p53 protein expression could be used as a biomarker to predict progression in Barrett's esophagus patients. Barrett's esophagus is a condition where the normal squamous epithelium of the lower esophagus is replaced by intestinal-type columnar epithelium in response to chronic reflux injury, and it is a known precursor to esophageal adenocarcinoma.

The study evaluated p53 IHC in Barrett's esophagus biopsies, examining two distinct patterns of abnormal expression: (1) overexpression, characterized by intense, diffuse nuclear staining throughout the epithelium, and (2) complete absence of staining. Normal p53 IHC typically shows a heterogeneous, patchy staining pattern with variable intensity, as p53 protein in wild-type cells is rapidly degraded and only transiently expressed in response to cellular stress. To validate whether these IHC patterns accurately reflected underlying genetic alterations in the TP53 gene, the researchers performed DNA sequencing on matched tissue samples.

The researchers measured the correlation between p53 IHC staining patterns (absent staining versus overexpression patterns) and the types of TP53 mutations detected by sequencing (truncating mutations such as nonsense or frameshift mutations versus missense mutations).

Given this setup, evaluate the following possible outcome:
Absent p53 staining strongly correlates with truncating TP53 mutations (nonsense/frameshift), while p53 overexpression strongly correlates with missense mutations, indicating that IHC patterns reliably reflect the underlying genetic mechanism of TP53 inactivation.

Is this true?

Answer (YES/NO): YES